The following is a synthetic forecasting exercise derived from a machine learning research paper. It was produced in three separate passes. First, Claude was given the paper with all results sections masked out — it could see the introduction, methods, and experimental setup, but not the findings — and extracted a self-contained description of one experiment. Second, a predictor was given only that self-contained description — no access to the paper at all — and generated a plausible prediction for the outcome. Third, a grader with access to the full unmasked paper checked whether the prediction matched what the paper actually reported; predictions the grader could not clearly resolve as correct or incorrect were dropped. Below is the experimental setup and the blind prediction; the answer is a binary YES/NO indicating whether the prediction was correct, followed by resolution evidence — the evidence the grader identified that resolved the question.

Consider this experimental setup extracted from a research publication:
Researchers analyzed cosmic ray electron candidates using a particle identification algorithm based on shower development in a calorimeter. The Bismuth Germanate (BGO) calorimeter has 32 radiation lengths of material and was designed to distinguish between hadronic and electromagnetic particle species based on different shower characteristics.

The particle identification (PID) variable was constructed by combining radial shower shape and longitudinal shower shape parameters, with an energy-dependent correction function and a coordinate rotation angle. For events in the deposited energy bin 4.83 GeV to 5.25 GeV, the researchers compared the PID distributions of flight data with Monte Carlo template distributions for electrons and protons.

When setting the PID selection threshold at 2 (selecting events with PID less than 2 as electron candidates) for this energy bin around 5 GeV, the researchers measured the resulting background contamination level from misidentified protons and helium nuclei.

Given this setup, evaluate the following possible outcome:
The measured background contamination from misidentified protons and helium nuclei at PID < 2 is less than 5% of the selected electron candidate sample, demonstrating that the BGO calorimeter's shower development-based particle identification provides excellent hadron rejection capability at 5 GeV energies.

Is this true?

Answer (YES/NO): NO